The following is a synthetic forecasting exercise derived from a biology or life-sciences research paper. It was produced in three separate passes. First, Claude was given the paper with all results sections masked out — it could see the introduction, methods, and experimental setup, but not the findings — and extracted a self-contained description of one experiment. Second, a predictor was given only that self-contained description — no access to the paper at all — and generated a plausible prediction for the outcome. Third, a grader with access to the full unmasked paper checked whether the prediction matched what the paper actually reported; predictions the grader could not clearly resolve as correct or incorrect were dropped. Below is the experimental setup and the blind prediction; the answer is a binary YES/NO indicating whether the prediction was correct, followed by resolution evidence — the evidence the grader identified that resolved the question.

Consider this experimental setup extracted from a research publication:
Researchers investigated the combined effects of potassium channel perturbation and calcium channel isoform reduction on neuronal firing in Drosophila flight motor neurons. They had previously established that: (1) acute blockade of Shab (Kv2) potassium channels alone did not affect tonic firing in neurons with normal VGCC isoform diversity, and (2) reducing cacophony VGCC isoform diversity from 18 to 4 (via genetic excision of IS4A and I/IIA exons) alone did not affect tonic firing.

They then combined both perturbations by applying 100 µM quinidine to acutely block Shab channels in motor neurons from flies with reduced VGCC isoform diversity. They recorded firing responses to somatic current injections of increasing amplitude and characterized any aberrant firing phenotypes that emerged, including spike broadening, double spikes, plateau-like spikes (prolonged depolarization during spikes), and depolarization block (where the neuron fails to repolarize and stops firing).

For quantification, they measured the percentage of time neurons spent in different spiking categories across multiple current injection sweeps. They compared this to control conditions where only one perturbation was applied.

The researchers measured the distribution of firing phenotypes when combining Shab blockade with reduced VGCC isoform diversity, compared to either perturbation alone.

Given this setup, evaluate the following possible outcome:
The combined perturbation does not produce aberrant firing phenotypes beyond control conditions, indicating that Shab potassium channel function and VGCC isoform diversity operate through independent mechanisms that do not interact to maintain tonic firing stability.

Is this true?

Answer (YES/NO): NO